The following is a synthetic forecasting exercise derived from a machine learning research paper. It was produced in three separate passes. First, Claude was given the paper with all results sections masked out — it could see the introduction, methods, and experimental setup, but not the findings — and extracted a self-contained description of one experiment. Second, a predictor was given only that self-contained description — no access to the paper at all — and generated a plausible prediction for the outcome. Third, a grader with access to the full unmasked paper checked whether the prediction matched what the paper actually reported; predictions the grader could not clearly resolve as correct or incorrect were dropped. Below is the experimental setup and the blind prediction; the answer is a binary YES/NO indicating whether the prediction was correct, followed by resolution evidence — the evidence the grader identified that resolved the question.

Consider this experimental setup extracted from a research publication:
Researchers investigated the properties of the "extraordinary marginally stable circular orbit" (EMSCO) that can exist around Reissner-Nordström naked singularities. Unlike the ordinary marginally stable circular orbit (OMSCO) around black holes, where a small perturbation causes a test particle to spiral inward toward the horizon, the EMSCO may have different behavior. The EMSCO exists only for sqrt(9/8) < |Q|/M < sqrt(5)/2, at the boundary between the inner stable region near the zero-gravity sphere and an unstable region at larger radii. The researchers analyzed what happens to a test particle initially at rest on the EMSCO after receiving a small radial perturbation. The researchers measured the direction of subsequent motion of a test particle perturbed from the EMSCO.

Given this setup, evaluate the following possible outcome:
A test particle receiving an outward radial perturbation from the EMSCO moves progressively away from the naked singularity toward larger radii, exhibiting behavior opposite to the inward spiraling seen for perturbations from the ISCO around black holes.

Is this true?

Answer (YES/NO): YES